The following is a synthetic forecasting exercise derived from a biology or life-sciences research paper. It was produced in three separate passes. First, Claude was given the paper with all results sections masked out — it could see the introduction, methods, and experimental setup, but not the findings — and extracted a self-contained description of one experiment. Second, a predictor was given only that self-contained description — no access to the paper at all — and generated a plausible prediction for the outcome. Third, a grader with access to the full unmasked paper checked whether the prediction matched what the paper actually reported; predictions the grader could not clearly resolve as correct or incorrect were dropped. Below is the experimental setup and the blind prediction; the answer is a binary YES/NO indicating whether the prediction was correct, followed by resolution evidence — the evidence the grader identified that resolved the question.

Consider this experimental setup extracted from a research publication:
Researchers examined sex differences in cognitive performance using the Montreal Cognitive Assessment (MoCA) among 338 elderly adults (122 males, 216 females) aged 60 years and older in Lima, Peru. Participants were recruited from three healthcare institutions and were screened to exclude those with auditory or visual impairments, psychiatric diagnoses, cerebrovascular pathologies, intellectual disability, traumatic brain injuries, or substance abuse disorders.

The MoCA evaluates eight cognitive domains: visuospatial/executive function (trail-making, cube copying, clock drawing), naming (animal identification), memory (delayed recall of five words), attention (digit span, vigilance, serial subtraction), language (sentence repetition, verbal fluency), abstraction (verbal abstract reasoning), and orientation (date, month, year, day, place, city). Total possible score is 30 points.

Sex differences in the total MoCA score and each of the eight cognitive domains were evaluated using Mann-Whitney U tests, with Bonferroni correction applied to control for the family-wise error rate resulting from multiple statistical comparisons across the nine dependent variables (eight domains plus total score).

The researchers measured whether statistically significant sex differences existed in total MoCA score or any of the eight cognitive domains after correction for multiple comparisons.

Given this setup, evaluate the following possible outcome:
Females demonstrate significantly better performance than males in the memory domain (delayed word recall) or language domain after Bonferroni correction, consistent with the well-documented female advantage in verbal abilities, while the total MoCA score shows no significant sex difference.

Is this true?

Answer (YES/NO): NO